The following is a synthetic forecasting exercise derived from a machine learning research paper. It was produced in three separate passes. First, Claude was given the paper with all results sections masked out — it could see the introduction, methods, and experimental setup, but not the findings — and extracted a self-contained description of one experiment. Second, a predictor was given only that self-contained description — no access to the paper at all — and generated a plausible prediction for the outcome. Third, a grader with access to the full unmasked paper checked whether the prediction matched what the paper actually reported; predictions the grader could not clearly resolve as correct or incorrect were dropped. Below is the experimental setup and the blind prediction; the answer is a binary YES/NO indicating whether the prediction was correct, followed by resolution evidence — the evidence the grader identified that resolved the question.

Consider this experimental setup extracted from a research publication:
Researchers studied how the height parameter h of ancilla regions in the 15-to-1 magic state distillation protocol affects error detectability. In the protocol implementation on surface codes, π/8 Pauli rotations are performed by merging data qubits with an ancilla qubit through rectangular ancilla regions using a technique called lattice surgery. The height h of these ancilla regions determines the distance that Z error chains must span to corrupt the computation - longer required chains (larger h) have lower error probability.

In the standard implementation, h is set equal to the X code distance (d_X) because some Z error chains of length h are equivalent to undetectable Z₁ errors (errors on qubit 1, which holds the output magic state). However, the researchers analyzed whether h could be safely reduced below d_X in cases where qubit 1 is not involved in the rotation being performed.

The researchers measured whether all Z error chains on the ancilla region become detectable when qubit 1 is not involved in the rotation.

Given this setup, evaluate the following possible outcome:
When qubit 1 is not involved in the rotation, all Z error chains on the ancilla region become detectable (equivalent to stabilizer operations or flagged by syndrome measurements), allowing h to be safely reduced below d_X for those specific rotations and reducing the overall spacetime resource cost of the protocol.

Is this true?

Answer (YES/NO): YES